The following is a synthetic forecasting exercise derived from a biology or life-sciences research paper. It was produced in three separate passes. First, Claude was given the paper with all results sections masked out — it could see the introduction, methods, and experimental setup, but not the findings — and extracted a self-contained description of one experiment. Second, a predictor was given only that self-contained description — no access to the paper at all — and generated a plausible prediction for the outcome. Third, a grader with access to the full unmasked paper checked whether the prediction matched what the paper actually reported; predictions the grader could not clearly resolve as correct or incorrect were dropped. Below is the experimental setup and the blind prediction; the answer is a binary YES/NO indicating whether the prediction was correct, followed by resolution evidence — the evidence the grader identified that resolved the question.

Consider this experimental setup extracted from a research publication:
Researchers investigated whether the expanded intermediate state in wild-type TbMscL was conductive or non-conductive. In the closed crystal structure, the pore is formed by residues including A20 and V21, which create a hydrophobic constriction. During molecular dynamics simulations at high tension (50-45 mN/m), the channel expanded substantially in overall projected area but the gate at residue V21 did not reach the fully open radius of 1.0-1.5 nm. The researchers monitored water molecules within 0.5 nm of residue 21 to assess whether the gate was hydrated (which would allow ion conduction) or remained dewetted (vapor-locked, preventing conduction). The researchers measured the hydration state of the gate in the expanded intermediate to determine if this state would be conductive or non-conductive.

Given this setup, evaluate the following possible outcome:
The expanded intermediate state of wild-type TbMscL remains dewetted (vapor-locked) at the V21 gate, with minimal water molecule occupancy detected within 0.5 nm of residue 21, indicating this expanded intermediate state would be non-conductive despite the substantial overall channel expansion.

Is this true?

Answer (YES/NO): NO